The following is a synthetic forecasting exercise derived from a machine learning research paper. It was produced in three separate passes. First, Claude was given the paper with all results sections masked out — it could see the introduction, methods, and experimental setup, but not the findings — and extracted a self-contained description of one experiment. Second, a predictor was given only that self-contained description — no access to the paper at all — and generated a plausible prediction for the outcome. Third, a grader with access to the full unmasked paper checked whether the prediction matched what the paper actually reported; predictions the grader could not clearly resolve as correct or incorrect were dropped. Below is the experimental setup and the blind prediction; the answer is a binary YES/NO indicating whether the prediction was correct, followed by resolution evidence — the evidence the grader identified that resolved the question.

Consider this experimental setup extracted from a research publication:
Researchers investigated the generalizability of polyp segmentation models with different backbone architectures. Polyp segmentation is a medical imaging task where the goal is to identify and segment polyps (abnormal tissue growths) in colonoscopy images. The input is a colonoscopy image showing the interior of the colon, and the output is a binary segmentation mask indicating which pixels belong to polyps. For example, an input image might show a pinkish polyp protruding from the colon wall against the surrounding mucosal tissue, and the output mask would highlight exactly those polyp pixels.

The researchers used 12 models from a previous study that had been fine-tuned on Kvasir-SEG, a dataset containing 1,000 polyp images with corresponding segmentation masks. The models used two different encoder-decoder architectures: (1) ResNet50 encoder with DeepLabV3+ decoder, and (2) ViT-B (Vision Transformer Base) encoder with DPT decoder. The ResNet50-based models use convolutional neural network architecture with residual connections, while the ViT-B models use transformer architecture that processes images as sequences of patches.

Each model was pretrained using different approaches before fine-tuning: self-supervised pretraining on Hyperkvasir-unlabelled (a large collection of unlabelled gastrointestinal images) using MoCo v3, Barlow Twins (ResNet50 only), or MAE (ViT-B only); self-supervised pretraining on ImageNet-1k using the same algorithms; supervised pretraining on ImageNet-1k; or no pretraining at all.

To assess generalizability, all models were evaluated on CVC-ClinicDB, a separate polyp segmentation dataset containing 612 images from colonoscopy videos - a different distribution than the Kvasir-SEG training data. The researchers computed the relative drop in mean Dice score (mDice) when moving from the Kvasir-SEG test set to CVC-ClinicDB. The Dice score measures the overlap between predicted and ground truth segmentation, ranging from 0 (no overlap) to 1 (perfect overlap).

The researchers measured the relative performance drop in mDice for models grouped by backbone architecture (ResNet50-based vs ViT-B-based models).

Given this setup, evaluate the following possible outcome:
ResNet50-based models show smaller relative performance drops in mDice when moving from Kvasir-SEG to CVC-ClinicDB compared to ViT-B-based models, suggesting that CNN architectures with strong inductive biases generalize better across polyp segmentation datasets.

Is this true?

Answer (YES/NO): YES